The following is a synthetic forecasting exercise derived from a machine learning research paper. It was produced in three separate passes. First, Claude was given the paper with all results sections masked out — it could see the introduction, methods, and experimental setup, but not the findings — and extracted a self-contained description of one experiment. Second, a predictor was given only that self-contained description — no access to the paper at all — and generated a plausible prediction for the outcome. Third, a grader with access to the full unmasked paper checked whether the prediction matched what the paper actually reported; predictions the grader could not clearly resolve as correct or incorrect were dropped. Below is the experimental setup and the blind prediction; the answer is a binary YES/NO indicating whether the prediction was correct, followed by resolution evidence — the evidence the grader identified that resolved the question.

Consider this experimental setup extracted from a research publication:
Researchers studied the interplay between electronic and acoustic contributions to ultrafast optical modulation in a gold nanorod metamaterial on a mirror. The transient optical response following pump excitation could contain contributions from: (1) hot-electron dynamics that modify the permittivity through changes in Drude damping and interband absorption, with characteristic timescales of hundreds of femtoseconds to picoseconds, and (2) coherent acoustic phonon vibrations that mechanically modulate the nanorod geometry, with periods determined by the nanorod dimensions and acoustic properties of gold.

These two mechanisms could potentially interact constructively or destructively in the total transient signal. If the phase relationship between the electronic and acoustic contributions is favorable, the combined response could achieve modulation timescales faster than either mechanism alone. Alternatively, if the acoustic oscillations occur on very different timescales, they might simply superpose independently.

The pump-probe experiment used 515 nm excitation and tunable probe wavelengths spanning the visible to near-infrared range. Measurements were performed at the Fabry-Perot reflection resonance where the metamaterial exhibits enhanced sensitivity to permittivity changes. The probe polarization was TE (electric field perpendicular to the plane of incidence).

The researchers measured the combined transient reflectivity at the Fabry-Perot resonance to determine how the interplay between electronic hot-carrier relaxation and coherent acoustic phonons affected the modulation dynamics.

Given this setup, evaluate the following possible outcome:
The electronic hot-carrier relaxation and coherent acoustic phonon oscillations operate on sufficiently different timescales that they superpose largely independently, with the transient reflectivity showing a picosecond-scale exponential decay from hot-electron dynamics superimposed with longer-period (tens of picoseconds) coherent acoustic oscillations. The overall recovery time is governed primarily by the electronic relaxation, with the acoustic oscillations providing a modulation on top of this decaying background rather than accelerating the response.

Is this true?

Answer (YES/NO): NO